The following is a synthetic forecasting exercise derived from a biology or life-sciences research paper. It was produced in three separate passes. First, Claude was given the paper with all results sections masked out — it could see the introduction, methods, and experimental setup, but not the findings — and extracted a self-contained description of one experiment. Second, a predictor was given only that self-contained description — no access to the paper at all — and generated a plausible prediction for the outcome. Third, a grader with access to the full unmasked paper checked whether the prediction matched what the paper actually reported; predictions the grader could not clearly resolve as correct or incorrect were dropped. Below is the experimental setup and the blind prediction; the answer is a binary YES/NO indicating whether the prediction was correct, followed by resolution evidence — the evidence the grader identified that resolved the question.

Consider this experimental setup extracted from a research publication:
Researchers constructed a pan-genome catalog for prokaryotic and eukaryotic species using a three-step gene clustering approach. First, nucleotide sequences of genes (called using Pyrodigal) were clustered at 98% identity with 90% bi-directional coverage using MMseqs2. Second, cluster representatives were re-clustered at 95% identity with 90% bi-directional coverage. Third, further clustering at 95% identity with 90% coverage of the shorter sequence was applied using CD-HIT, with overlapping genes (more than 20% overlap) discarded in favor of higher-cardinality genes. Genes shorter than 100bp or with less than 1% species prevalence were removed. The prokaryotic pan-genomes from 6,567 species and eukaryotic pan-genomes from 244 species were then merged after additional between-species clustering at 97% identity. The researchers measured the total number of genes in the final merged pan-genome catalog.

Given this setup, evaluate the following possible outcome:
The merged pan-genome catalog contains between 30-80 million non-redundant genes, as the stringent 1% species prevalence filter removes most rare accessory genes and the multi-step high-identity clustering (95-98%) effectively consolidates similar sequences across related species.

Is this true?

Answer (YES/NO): NO